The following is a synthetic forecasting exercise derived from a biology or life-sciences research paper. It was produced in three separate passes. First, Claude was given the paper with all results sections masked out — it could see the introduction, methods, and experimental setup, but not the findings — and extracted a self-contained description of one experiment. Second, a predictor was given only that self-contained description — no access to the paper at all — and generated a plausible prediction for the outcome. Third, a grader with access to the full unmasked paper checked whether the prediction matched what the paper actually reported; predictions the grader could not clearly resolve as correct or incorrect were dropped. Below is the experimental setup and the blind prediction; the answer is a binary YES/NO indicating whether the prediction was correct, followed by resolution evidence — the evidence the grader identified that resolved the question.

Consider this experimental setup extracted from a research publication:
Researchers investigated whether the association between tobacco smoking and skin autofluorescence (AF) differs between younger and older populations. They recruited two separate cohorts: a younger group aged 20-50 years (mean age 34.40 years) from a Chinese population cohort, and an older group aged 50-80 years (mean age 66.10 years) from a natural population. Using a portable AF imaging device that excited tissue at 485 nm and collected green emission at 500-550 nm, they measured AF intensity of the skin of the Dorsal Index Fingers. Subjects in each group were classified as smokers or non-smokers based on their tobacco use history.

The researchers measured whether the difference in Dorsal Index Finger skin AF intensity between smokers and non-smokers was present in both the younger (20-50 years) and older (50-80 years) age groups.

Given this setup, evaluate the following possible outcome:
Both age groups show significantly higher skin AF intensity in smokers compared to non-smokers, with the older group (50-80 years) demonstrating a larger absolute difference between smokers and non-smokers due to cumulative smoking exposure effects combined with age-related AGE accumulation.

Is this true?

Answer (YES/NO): NO